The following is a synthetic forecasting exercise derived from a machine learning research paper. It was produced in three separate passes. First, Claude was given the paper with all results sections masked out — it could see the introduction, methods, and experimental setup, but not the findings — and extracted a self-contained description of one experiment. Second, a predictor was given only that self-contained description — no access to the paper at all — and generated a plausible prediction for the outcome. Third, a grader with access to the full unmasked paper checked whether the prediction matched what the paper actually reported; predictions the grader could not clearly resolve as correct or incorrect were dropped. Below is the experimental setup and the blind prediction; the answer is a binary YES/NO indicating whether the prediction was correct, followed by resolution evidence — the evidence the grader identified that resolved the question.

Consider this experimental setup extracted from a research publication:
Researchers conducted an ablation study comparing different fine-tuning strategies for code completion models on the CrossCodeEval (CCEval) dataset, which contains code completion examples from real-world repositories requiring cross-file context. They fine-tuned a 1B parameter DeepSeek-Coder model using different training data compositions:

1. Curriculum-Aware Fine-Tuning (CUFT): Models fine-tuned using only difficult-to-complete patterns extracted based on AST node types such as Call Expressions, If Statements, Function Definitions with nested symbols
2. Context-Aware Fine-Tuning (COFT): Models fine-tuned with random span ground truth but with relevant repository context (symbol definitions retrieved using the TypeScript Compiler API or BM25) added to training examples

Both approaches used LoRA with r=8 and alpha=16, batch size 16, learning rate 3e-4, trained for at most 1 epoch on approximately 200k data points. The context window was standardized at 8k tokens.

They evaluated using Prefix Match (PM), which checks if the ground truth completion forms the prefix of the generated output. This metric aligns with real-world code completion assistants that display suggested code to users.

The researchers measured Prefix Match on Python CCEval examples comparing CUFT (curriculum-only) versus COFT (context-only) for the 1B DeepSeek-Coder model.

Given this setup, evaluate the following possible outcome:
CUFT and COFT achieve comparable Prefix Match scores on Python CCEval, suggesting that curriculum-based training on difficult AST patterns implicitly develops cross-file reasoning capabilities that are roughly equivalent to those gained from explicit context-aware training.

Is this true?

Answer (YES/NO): NO